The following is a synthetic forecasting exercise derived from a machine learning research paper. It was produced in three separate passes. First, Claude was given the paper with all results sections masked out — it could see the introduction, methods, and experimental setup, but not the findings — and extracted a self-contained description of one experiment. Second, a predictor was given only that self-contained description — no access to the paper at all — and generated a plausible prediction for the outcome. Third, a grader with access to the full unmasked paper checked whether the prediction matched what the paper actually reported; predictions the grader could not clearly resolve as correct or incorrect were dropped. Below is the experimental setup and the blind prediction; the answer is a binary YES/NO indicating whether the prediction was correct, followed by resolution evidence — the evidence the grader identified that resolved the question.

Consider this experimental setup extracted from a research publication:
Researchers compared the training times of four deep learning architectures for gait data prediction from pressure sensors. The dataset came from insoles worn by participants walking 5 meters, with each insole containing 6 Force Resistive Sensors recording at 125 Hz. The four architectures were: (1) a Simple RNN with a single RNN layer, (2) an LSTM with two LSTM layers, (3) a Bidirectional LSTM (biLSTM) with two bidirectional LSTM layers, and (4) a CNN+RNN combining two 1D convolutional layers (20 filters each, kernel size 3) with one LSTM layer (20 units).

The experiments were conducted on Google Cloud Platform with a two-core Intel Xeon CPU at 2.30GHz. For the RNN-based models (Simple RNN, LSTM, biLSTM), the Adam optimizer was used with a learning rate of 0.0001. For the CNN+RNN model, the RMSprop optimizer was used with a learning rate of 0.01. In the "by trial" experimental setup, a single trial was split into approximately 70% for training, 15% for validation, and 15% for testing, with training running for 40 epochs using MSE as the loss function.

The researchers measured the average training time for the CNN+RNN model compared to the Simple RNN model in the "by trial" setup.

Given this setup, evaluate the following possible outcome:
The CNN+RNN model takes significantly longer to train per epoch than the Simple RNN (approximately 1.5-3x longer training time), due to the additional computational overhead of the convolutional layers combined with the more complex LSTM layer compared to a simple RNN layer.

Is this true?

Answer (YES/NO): NO